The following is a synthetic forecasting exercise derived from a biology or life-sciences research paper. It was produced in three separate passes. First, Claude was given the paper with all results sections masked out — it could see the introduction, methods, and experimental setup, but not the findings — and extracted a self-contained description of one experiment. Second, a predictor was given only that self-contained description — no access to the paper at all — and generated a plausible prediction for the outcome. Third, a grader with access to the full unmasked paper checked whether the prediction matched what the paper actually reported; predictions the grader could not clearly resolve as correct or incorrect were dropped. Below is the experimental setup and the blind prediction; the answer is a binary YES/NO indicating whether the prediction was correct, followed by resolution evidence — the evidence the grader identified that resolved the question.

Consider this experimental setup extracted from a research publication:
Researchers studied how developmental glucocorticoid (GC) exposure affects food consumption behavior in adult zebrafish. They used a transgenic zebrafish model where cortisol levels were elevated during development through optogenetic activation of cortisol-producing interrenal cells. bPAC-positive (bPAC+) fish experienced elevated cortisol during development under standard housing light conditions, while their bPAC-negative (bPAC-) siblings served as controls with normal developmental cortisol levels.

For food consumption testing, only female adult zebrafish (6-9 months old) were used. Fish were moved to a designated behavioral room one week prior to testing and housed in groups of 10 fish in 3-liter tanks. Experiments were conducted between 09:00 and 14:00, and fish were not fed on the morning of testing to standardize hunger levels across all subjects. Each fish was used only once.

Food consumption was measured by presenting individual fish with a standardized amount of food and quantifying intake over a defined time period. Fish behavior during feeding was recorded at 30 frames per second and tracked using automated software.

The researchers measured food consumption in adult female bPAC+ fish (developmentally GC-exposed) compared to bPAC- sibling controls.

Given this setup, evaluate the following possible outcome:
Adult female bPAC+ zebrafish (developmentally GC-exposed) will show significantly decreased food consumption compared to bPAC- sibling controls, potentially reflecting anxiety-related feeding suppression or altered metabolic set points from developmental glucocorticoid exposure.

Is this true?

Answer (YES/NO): NO